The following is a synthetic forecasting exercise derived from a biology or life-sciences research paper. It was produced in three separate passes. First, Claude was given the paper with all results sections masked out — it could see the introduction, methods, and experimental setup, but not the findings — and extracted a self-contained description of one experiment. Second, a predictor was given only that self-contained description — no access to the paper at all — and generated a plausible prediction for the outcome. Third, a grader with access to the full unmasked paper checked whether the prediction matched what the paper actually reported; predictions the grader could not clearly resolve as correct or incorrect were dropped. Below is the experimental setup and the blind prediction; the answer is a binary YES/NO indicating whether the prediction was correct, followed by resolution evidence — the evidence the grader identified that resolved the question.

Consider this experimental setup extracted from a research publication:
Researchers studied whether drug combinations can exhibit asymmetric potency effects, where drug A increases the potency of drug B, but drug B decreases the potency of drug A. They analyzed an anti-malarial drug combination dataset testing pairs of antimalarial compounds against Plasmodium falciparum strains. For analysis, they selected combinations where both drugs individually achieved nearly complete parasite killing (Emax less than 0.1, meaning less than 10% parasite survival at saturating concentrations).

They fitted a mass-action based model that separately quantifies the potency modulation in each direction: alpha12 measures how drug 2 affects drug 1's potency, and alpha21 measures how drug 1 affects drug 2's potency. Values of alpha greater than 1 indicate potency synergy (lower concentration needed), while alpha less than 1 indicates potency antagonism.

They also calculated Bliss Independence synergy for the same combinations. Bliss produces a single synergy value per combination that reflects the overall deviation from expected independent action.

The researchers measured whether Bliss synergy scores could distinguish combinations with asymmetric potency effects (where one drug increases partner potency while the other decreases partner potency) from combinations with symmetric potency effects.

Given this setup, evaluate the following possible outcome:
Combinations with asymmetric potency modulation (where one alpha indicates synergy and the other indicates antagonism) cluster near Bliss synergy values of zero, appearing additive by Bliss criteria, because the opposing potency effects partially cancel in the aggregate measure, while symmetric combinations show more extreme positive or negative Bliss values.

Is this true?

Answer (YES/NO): NO